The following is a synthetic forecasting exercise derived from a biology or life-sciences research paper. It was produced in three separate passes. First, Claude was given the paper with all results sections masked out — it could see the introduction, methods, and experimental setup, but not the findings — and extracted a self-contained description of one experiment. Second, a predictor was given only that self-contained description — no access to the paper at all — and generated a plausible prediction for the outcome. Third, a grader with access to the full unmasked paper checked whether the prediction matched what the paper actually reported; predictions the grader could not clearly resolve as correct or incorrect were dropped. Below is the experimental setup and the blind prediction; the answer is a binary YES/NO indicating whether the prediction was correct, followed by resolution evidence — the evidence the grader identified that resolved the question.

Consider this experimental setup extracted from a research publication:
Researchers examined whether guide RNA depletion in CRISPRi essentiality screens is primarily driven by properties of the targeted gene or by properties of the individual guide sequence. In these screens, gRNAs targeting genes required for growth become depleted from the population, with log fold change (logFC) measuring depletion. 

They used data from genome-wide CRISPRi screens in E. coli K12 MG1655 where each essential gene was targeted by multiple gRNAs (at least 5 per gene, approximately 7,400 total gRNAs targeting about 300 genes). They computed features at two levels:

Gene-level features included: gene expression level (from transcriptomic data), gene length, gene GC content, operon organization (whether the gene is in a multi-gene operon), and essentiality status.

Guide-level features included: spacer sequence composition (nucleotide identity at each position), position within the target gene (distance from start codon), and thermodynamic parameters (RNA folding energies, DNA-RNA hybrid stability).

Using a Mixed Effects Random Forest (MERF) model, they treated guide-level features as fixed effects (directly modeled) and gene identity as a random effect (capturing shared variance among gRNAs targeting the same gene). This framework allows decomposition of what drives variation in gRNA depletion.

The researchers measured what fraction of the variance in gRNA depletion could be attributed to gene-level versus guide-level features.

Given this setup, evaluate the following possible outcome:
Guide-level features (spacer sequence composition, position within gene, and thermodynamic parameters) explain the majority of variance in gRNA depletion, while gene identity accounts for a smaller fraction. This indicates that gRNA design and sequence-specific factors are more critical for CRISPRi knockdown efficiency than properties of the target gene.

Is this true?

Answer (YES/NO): NO